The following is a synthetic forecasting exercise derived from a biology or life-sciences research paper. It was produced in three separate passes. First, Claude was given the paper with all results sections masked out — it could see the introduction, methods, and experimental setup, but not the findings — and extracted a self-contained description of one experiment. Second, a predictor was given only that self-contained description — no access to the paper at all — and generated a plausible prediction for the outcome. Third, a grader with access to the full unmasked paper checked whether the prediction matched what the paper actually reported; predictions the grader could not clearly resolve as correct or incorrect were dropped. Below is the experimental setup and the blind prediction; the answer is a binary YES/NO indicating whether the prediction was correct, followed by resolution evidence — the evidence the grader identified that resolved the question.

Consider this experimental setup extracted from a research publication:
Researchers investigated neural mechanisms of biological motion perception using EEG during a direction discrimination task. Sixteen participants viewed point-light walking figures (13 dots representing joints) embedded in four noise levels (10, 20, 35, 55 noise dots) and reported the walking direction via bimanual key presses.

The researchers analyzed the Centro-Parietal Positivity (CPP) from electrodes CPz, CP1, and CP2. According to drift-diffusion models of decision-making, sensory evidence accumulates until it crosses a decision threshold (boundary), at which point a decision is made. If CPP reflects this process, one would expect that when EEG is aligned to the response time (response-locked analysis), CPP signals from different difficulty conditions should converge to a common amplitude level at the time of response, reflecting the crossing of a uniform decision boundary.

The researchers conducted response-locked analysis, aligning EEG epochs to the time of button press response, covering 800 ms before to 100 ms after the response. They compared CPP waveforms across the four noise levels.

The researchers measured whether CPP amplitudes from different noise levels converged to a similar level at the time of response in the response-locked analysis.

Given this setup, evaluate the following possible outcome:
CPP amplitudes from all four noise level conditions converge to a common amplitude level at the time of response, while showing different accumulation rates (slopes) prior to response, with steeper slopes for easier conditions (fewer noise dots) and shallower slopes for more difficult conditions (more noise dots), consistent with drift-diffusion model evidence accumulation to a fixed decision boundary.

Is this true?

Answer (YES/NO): YES